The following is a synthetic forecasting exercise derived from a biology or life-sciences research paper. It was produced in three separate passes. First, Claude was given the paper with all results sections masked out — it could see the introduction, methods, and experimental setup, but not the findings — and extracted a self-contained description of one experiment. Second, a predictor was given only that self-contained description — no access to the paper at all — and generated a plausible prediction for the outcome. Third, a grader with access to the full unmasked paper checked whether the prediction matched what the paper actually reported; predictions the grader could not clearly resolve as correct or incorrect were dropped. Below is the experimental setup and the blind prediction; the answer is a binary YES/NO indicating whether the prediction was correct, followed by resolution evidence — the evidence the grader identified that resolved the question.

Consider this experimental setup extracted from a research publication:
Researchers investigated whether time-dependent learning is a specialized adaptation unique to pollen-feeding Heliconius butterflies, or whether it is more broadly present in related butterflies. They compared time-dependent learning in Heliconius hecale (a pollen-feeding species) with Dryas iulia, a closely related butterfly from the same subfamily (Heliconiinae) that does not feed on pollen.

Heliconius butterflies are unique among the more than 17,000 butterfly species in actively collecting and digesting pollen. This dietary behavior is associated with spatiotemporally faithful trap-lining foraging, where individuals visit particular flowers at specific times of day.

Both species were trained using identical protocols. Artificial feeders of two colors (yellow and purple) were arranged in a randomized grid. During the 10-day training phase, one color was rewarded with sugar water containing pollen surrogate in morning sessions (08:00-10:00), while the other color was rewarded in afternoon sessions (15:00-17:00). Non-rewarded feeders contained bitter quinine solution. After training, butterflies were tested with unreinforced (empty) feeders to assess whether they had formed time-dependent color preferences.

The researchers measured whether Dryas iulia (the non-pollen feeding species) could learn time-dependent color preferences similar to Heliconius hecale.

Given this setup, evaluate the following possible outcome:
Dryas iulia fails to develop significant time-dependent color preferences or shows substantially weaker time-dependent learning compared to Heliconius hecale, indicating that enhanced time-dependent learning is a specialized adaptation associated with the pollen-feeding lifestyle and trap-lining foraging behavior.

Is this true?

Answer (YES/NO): NO